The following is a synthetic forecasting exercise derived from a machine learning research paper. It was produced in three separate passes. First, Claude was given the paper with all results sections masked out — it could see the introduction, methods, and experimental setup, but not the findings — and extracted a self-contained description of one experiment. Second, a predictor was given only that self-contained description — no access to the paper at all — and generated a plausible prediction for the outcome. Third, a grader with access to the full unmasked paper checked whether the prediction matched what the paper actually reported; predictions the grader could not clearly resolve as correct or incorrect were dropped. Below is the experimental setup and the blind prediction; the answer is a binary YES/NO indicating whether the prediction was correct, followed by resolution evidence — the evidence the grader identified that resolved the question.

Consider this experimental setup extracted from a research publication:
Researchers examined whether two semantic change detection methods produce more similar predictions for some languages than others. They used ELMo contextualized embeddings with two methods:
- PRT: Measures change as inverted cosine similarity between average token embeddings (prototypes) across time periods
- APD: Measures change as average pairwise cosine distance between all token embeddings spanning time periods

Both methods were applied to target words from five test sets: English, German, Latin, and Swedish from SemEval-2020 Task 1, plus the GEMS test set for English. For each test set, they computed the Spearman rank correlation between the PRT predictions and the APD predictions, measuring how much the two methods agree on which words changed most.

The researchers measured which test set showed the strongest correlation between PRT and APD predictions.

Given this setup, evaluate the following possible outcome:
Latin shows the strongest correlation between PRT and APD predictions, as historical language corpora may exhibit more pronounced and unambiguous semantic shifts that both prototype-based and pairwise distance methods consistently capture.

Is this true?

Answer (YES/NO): NO